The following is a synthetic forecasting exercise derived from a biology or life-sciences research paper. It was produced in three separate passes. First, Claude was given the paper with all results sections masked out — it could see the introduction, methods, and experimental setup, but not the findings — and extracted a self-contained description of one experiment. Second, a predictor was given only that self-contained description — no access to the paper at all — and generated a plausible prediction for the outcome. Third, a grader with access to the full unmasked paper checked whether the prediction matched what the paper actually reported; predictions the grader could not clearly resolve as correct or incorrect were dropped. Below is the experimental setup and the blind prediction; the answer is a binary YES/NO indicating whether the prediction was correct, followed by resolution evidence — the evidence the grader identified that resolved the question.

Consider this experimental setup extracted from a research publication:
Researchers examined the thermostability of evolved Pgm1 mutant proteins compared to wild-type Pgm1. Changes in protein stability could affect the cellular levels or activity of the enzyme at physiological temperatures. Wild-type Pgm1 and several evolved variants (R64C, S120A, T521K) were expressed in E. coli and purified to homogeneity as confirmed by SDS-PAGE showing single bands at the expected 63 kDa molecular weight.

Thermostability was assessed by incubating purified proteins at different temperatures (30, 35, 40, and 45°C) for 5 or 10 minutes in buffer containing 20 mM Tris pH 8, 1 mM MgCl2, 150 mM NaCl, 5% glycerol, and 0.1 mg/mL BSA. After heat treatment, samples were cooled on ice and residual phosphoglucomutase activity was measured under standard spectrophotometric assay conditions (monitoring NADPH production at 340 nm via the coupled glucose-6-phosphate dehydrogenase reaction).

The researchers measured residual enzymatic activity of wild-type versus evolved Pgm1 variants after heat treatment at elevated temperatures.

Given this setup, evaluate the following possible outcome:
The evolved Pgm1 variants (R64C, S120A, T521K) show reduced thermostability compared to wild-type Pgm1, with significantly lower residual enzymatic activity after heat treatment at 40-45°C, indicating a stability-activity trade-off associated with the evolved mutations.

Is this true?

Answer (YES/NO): NO